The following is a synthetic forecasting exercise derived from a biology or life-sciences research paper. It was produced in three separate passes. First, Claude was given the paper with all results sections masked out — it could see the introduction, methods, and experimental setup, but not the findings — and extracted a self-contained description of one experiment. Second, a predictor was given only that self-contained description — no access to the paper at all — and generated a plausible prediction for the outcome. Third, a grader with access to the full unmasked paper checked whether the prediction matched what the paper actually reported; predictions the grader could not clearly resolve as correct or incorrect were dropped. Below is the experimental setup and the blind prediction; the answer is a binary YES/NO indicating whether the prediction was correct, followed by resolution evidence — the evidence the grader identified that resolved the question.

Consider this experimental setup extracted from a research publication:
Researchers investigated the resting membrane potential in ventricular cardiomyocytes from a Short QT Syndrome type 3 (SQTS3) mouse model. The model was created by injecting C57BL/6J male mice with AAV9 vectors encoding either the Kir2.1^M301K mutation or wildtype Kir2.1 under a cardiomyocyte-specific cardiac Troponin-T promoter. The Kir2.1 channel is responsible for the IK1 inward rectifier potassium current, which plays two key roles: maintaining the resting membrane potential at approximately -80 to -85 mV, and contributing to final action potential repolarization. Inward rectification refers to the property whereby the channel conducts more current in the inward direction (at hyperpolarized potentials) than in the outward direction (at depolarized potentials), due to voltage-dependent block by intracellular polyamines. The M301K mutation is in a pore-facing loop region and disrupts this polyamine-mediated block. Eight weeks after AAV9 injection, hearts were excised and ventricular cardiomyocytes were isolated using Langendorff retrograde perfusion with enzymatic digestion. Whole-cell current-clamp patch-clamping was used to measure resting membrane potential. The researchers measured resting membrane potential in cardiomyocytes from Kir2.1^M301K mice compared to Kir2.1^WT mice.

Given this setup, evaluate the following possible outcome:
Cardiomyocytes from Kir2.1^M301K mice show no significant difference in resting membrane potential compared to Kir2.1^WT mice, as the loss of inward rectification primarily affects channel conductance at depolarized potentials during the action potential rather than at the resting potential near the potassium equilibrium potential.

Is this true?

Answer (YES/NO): YES